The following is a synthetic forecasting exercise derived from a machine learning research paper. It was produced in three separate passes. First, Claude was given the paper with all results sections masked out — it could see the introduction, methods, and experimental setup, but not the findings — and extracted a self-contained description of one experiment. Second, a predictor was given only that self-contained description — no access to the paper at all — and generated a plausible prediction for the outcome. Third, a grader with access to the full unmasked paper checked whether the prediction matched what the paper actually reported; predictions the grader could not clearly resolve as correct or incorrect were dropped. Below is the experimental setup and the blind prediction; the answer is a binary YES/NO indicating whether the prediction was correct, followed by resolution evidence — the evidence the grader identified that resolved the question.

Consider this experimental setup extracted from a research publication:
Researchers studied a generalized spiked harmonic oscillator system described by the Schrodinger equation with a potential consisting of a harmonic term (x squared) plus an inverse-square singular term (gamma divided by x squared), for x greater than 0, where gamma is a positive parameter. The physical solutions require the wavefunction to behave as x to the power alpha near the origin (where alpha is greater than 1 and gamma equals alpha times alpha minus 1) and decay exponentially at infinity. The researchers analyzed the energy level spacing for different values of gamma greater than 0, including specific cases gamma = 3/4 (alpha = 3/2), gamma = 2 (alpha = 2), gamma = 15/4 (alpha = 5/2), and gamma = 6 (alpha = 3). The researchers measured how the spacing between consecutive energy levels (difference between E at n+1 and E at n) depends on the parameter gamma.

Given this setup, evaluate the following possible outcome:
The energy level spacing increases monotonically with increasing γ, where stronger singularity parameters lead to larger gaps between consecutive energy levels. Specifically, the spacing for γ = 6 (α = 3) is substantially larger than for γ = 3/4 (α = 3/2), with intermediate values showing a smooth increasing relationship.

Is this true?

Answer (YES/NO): NO